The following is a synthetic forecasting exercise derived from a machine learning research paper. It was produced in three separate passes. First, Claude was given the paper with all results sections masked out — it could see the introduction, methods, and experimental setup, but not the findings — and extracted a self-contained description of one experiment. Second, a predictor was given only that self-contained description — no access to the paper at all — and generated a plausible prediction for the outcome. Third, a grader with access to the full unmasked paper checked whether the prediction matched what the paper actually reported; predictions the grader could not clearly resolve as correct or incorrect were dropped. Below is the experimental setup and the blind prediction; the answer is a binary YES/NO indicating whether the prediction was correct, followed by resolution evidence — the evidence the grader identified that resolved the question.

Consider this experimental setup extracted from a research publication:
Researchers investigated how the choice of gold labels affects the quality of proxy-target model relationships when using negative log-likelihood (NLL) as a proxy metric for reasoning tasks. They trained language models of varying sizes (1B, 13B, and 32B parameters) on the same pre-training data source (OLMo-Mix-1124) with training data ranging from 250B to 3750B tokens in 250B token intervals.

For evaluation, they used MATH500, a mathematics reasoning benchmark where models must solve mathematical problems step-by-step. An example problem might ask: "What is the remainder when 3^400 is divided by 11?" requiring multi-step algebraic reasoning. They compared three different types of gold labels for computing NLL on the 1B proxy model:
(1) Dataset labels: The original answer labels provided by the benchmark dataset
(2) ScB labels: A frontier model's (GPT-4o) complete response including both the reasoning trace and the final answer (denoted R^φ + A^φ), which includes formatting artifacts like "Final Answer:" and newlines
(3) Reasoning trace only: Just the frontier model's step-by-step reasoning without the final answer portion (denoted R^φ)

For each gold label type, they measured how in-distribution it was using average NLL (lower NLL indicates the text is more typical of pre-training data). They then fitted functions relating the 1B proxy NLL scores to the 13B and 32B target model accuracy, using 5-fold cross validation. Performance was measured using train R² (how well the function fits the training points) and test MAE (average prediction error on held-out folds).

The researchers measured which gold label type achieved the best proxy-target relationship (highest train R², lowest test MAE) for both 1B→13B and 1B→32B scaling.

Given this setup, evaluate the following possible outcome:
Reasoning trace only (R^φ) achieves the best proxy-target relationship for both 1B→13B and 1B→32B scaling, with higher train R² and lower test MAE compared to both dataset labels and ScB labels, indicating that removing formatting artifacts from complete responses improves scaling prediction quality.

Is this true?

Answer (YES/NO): YES